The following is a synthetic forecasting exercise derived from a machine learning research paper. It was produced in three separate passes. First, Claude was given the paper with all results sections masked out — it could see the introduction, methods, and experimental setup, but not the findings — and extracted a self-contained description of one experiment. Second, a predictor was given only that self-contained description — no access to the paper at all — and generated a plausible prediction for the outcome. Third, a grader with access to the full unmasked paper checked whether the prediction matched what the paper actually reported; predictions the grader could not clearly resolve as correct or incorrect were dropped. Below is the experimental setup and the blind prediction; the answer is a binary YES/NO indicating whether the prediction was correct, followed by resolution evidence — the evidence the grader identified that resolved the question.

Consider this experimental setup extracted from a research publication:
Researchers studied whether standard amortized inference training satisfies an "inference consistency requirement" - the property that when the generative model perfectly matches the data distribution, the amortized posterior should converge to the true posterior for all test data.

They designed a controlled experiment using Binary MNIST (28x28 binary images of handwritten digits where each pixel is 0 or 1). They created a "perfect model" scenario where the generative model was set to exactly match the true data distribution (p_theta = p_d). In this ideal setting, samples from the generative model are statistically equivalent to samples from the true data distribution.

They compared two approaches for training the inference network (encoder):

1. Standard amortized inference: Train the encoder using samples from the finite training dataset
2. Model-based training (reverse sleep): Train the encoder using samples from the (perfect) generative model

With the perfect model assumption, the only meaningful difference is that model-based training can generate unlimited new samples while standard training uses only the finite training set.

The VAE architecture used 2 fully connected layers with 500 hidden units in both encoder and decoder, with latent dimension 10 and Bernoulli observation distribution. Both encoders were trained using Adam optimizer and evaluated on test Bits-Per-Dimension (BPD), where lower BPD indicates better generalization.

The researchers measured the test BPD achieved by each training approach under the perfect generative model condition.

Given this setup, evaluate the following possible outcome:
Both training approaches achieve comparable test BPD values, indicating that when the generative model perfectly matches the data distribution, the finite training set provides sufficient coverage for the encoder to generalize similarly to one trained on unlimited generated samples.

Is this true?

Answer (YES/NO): NO